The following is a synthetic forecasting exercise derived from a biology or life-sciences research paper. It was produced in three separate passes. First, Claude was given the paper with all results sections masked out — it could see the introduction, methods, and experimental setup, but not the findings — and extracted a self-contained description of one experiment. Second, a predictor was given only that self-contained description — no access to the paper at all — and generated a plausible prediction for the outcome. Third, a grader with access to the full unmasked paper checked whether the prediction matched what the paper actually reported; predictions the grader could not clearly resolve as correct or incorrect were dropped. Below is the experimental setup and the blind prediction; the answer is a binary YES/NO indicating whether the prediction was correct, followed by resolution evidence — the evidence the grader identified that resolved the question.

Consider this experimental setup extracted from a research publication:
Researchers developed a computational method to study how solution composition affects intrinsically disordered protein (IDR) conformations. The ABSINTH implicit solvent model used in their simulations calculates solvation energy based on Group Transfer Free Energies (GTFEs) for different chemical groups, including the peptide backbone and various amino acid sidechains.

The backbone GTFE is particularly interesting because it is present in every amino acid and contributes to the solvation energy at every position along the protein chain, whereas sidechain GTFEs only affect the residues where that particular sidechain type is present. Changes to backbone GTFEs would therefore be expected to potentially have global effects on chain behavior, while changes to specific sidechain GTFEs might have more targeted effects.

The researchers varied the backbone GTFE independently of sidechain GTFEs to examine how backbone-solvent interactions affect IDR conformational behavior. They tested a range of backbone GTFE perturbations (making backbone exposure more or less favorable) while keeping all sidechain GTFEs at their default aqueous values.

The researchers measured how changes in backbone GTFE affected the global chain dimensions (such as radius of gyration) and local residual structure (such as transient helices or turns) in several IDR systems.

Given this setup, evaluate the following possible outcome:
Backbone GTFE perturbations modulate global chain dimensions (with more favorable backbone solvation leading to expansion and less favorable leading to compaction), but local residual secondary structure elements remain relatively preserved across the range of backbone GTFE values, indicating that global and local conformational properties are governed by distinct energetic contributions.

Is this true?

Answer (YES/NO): NO